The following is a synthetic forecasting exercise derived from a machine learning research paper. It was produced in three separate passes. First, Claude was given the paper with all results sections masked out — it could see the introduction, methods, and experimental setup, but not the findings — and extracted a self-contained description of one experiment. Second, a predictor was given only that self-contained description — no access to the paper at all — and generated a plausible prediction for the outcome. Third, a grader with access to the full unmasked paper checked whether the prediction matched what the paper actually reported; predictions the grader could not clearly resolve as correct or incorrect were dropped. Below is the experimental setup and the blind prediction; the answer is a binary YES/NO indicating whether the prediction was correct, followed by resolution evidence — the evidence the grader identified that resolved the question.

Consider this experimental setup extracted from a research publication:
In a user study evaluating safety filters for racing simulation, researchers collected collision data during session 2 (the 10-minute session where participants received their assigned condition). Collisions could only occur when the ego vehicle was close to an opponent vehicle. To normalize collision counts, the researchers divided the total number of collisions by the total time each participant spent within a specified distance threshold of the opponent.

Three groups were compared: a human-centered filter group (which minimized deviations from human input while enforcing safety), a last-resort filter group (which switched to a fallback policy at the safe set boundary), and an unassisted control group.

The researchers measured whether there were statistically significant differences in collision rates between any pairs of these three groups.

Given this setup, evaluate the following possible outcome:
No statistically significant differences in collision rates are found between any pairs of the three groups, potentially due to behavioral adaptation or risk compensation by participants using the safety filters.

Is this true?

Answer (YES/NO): YES